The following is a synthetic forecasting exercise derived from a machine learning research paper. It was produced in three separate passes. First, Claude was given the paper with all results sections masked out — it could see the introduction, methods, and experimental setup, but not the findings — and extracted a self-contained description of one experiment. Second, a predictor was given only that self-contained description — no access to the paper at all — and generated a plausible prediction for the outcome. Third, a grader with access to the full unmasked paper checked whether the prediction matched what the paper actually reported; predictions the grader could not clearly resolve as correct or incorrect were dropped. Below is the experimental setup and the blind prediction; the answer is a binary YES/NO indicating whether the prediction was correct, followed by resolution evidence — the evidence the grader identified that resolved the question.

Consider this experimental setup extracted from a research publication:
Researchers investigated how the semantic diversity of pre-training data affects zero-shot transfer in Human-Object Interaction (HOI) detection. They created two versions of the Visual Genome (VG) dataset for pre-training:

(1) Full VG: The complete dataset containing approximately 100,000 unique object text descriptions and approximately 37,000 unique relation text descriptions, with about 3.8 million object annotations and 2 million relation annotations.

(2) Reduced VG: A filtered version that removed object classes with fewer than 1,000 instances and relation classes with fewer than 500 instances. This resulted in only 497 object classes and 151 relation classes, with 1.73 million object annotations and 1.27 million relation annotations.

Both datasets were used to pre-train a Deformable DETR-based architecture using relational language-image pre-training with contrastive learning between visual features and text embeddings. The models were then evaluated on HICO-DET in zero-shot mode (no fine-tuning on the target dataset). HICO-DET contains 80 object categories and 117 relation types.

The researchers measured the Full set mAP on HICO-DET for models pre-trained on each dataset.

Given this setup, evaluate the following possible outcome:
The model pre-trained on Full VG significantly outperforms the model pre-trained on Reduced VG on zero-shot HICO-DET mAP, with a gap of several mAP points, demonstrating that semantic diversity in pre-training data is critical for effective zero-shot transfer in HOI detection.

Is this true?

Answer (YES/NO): NO